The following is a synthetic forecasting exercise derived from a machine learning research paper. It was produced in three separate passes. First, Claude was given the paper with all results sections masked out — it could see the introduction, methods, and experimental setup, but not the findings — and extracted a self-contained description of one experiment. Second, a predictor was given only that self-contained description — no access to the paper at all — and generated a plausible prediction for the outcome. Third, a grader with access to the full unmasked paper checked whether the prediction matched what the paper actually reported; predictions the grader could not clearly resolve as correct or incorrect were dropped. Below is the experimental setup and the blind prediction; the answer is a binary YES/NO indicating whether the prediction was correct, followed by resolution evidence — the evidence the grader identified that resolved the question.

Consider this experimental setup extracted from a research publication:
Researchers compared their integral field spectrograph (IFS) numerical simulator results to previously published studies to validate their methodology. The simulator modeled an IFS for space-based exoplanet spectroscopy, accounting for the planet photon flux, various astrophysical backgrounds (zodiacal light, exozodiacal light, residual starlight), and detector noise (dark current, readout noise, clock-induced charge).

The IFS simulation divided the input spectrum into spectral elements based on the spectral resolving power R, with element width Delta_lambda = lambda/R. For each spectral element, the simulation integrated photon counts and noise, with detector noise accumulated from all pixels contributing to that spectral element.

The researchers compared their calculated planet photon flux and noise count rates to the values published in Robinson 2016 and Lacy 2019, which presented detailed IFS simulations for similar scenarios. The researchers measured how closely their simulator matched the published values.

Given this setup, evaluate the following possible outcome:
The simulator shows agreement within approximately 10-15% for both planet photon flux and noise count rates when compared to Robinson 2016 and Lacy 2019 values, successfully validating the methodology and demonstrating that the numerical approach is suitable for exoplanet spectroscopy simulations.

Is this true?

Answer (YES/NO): NO